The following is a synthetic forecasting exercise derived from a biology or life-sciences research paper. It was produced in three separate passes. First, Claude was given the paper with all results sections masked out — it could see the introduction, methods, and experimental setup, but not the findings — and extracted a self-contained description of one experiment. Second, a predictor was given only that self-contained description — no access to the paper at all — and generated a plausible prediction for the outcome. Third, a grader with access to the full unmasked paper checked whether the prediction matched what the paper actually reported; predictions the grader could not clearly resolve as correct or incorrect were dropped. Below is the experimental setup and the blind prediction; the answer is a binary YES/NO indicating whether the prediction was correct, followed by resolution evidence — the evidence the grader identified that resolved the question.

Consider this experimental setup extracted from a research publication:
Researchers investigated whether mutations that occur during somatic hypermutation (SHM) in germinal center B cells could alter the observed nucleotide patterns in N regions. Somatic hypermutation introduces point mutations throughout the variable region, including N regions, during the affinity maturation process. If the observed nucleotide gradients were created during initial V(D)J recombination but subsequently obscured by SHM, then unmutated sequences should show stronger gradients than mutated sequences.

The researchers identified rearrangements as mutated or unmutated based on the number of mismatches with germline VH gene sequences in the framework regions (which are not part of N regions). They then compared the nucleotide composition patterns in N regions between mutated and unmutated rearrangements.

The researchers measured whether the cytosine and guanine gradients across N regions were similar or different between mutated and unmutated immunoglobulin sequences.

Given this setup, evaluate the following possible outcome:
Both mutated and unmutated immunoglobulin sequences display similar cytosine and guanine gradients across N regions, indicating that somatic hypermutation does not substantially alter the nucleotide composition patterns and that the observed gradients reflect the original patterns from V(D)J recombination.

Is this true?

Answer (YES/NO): YES